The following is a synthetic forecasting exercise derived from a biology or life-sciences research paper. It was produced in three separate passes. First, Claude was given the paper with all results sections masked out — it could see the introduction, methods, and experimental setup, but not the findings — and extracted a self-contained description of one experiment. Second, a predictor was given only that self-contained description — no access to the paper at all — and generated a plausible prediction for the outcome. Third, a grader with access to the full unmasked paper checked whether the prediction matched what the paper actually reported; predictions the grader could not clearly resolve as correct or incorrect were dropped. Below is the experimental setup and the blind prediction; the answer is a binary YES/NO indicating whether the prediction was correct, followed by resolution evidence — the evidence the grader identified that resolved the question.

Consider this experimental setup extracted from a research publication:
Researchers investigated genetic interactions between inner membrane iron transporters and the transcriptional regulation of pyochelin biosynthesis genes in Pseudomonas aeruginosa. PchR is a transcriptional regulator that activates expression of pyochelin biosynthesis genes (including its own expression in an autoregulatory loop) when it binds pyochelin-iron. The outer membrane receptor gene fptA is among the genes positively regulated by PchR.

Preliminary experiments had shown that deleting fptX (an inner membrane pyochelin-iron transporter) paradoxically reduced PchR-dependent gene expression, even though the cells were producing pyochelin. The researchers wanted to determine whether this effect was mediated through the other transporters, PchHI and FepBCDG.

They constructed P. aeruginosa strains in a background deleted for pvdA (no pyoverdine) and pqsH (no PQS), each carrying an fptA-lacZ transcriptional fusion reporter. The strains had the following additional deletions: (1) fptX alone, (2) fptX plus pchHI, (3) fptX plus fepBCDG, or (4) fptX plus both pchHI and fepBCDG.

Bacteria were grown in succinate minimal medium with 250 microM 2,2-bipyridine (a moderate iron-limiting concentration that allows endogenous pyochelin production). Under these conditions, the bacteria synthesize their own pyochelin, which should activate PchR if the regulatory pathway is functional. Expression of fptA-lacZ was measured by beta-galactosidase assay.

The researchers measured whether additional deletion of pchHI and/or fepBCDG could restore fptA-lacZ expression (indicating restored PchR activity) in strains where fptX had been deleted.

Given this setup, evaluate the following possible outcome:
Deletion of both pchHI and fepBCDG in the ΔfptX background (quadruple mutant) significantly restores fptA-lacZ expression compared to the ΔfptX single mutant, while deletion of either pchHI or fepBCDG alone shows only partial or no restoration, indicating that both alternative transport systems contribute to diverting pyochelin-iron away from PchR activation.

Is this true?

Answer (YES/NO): NO